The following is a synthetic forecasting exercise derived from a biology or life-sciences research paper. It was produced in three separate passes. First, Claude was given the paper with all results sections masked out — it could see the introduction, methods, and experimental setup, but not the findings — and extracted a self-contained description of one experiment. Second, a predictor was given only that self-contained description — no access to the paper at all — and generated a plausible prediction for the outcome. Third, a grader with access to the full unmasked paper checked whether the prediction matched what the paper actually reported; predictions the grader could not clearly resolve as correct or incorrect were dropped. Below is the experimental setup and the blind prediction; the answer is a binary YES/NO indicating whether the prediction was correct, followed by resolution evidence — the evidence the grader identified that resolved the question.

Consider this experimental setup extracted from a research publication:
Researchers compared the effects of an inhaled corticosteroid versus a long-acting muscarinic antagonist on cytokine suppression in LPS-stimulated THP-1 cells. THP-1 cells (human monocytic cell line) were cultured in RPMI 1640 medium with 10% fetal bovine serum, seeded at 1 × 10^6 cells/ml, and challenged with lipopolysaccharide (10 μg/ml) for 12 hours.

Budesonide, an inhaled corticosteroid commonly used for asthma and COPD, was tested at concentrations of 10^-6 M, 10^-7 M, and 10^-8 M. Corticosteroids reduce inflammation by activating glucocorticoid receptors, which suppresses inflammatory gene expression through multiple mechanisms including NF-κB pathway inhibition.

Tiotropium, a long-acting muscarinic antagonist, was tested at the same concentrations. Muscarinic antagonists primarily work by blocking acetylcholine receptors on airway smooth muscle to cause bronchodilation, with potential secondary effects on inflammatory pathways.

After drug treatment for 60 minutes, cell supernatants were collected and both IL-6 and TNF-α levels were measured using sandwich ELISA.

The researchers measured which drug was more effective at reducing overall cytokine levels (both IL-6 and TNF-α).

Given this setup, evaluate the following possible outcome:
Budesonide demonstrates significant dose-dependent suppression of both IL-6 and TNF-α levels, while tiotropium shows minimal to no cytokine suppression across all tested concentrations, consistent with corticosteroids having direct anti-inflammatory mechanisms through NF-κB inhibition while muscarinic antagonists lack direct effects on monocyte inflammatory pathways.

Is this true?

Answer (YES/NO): NO